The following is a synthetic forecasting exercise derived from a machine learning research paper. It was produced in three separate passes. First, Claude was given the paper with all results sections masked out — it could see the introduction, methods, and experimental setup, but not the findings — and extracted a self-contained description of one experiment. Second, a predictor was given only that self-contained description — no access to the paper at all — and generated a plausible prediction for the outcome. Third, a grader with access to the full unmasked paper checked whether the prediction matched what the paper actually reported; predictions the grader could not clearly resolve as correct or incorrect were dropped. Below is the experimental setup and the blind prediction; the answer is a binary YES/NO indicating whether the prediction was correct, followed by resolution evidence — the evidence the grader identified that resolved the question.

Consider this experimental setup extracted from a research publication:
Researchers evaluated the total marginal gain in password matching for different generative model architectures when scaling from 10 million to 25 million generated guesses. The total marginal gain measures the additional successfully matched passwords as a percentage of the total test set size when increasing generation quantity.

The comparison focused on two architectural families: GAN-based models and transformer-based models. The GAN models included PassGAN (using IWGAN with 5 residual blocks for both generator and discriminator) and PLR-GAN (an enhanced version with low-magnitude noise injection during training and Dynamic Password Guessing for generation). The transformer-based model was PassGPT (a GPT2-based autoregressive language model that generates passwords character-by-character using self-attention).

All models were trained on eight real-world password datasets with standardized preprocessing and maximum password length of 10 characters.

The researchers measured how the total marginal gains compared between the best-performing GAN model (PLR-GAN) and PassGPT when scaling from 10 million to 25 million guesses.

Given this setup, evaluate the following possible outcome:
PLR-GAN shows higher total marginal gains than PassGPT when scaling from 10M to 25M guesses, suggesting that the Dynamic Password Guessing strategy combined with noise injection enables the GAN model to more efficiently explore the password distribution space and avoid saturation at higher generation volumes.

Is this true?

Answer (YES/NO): NO